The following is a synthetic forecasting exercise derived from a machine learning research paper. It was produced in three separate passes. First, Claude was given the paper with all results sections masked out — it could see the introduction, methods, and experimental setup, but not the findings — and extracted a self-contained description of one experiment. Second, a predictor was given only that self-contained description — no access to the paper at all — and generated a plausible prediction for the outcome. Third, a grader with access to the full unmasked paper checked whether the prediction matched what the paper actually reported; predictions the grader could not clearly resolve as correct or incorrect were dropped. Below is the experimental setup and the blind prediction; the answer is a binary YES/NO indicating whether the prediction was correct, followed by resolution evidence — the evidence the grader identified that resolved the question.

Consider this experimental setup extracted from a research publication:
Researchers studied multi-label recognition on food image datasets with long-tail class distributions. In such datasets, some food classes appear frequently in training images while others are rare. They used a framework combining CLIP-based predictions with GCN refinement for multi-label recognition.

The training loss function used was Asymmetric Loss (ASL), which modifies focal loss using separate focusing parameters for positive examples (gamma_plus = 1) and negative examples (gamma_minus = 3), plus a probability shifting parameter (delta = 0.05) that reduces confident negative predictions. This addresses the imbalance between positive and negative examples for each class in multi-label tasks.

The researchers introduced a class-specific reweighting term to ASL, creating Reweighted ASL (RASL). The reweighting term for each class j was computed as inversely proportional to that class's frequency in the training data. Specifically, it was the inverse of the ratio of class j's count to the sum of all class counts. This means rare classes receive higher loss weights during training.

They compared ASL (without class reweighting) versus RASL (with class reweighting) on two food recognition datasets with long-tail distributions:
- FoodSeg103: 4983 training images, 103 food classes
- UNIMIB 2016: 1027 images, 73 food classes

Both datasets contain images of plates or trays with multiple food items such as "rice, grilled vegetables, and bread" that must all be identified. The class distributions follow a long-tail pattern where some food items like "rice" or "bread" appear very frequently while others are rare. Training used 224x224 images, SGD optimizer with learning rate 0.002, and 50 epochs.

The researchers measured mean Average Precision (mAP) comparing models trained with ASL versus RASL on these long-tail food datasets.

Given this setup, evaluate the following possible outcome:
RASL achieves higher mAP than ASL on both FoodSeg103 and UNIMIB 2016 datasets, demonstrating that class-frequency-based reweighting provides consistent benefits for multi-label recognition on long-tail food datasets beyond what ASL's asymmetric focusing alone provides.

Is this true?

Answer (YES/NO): YES